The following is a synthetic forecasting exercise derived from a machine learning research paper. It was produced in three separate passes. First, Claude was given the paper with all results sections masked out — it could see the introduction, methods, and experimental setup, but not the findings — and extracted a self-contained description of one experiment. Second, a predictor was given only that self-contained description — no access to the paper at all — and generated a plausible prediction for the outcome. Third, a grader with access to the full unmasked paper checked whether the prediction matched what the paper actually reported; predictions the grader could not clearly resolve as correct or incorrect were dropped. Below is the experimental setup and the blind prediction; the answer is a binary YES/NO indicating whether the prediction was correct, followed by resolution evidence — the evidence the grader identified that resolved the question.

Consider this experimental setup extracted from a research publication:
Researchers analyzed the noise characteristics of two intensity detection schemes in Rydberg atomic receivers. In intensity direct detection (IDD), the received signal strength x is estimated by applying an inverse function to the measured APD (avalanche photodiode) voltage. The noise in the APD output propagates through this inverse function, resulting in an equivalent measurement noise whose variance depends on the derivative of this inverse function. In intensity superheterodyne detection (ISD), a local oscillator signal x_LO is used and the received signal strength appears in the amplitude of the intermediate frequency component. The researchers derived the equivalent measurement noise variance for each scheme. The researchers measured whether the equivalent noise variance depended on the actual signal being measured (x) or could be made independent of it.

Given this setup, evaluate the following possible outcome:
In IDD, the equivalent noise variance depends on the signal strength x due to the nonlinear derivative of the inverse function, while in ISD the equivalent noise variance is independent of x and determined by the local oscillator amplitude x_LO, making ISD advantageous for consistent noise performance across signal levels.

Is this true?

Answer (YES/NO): YES